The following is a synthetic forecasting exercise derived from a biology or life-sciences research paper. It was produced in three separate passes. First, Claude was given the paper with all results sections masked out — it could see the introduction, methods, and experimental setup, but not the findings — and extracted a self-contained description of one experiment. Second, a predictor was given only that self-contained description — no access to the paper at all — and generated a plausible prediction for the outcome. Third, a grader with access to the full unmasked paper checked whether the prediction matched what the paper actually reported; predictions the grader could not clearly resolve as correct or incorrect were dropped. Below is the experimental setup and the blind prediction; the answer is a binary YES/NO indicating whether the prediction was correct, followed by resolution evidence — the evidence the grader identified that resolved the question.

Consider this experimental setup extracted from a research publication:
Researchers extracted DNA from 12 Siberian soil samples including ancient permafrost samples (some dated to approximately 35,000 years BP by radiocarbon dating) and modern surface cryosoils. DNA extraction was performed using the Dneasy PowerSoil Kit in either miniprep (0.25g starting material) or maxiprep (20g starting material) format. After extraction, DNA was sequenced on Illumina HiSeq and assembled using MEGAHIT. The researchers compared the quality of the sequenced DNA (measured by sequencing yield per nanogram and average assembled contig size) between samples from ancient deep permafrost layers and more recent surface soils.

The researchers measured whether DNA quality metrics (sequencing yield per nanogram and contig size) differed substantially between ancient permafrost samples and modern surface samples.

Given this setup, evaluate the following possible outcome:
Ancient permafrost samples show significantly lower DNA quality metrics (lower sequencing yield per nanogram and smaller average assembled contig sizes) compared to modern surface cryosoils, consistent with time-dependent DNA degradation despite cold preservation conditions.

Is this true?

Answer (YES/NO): NO